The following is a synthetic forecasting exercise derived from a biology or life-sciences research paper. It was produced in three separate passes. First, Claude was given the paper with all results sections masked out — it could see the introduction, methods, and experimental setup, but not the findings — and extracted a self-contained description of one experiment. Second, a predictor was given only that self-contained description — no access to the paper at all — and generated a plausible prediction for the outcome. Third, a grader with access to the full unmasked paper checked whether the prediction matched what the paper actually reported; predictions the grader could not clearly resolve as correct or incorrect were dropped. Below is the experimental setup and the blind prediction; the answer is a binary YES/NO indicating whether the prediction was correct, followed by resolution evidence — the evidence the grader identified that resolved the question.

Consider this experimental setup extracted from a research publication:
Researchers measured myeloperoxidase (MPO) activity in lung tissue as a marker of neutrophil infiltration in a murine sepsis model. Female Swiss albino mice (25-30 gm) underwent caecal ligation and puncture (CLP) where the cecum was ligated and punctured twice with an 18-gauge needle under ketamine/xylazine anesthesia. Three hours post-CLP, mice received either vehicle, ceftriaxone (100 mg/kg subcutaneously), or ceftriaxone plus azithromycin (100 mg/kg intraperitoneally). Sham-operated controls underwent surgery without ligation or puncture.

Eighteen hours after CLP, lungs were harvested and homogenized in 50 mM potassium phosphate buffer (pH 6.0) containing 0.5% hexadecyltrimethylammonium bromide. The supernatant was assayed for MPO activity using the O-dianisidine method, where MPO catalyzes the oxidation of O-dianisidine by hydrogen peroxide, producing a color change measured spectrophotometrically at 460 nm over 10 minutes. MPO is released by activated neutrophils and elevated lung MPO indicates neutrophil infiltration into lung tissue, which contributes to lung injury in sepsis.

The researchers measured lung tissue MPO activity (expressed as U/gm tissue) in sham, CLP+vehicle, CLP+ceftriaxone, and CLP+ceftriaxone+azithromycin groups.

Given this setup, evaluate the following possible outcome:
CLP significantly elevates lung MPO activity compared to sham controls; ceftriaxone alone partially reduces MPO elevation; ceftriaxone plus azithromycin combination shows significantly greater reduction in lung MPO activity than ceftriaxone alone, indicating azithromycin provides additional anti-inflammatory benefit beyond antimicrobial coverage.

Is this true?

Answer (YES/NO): NO